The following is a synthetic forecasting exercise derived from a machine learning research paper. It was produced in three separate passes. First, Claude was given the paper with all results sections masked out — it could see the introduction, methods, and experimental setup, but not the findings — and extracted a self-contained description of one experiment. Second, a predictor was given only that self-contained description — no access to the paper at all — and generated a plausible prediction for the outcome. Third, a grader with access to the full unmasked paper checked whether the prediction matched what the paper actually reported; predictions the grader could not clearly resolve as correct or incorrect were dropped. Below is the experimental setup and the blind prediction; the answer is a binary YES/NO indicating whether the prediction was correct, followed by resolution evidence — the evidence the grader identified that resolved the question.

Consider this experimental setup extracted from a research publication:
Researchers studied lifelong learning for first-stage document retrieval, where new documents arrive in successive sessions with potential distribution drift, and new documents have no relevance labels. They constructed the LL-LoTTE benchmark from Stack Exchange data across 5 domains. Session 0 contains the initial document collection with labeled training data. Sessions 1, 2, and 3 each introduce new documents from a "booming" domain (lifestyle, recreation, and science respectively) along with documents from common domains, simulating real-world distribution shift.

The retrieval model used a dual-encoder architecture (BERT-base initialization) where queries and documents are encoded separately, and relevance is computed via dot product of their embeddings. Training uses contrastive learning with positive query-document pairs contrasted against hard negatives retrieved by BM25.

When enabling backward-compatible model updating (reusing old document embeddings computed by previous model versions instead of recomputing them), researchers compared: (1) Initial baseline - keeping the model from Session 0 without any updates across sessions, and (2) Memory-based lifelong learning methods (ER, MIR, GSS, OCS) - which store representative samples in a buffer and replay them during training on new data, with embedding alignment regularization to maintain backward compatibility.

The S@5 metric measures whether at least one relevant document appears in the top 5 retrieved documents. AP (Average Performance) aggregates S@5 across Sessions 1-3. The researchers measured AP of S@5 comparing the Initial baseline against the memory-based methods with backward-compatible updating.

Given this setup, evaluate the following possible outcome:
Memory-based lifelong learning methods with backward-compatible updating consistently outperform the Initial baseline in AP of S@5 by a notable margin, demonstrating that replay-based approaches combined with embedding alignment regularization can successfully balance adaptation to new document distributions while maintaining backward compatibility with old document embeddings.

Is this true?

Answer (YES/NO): NO